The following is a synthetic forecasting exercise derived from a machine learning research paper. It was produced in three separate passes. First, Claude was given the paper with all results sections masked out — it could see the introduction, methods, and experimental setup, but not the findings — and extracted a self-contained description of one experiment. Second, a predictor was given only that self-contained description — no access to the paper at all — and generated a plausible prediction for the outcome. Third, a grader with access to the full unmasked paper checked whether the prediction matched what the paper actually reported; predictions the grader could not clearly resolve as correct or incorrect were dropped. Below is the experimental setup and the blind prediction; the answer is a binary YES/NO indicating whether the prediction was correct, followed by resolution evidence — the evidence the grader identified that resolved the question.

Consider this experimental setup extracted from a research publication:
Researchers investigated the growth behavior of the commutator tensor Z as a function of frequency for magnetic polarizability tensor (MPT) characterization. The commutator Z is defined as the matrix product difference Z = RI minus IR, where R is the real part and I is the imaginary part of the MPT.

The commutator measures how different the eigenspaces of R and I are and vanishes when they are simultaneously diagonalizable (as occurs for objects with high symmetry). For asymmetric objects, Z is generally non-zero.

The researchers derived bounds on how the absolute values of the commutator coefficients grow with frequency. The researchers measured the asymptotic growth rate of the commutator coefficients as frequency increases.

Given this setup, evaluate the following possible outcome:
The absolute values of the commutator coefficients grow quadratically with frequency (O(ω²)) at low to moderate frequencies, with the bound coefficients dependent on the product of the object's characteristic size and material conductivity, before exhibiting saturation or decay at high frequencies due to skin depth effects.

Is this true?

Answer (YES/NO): NO